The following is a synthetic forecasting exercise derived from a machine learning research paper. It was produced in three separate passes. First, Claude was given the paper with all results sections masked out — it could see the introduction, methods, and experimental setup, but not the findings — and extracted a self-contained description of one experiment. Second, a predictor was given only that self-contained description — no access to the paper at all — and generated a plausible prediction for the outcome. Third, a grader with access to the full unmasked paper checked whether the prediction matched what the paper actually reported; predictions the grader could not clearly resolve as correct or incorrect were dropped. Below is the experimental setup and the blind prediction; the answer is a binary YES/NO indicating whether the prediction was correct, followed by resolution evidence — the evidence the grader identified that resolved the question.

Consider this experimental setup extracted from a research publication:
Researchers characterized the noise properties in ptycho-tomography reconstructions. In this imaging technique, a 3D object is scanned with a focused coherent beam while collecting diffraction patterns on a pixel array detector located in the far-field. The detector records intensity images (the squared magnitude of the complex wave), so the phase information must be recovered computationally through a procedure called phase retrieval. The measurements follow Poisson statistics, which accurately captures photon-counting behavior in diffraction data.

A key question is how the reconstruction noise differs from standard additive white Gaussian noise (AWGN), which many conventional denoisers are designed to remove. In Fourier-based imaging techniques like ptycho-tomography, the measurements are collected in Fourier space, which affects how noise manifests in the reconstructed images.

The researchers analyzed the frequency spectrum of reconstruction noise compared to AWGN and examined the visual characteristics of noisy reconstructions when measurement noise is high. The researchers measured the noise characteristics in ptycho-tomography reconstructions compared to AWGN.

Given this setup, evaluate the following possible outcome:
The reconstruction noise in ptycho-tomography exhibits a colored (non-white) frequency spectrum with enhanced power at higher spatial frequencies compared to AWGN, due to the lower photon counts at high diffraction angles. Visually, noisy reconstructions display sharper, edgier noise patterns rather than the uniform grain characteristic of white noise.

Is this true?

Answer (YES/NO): NO